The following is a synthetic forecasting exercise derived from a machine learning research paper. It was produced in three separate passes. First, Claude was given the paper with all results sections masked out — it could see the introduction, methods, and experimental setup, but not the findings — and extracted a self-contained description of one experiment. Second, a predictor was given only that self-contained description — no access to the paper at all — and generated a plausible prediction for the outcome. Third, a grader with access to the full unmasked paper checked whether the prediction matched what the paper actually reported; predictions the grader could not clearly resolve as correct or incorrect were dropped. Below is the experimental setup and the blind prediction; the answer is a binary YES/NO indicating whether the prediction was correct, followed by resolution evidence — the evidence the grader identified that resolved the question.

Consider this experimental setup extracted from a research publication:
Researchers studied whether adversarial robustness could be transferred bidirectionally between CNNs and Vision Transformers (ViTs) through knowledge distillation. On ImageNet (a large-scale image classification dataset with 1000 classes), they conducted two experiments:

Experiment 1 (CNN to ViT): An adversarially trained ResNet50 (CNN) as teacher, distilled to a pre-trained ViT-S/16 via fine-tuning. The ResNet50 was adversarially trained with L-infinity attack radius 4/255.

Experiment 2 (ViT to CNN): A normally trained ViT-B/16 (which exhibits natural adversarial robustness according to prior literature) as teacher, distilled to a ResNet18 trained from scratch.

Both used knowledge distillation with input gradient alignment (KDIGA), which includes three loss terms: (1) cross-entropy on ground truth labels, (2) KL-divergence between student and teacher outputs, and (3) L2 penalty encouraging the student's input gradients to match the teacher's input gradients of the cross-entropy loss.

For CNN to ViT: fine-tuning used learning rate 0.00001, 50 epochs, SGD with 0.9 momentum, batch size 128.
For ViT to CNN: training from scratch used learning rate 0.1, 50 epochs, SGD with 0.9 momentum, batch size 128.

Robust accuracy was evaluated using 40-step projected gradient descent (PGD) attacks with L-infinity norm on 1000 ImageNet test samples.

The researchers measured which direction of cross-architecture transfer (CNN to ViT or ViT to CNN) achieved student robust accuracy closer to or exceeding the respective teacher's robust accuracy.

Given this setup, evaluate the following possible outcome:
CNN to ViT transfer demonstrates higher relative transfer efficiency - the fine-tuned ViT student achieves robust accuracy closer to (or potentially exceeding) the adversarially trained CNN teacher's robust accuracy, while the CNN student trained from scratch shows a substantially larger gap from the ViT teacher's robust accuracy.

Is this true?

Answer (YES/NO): NO